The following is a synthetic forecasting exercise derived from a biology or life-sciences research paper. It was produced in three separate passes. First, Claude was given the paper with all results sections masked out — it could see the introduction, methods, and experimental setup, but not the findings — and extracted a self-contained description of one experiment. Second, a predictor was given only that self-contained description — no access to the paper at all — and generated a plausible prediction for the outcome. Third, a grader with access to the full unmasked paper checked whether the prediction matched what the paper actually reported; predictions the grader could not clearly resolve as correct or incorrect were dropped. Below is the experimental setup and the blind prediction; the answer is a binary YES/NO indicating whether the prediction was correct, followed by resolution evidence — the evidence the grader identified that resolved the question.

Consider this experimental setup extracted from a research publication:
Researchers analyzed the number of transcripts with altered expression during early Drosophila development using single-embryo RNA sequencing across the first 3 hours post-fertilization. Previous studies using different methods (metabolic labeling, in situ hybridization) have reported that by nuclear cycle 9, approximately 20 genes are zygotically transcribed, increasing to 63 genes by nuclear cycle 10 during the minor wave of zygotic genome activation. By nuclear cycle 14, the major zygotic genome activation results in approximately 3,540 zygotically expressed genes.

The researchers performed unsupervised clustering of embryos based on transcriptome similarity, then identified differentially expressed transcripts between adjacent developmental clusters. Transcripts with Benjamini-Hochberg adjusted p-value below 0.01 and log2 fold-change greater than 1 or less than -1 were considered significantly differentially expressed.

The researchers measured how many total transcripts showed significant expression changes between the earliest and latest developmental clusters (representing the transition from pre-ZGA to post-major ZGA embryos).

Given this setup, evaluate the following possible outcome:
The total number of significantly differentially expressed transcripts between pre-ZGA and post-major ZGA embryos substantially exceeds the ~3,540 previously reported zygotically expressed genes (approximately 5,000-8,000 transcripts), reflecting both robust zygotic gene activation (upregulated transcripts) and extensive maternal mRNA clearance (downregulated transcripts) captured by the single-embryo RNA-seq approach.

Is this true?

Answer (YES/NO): NO